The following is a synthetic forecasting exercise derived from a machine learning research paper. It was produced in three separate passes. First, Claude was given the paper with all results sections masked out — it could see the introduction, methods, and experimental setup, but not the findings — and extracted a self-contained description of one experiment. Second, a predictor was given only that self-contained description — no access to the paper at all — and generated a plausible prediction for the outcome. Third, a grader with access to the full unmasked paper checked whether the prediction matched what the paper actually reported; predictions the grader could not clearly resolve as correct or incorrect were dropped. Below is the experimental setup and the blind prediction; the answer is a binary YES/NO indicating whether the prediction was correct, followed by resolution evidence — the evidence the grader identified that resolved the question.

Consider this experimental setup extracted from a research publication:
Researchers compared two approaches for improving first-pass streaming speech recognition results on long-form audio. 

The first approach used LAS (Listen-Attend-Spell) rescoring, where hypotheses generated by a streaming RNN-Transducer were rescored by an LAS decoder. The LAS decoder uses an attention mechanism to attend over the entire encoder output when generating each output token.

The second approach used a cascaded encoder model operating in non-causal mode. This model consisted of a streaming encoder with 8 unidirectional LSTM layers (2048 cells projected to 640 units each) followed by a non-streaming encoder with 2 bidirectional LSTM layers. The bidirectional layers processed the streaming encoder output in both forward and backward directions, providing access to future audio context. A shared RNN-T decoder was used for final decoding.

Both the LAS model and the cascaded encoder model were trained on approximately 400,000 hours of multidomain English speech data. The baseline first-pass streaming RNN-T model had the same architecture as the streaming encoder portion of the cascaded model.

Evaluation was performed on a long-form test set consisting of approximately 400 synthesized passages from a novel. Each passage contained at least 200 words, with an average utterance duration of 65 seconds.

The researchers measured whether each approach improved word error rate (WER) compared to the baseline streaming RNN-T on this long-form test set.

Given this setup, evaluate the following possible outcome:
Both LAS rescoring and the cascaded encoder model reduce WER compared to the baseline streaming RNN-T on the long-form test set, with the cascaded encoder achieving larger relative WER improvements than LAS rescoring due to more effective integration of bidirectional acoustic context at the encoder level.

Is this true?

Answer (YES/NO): NO